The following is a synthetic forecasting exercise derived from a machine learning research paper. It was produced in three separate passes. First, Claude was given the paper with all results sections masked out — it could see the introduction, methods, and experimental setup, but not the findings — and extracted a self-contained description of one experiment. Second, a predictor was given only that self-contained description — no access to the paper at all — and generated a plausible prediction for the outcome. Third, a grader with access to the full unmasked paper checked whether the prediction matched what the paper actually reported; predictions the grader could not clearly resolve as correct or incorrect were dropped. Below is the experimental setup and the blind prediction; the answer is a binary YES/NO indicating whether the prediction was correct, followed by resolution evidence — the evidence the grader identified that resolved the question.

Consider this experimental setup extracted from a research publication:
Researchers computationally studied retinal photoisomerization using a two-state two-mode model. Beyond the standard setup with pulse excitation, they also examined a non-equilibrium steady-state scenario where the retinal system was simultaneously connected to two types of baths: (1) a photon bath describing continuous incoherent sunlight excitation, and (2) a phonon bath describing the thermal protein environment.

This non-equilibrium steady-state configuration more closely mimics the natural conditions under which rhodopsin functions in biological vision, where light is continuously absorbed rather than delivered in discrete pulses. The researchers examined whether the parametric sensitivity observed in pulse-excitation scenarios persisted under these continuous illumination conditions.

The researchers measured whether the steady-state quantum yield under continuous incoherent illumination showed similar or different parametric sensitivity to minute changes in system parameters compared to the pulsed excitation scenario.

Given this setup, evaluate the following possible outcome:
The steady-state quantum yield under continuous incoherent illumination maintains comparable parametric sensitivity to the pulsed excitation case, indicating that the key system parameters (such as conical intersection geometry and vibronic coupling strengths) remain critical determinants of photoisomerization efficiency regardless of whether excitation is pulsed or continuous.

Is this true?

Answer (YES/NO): YES